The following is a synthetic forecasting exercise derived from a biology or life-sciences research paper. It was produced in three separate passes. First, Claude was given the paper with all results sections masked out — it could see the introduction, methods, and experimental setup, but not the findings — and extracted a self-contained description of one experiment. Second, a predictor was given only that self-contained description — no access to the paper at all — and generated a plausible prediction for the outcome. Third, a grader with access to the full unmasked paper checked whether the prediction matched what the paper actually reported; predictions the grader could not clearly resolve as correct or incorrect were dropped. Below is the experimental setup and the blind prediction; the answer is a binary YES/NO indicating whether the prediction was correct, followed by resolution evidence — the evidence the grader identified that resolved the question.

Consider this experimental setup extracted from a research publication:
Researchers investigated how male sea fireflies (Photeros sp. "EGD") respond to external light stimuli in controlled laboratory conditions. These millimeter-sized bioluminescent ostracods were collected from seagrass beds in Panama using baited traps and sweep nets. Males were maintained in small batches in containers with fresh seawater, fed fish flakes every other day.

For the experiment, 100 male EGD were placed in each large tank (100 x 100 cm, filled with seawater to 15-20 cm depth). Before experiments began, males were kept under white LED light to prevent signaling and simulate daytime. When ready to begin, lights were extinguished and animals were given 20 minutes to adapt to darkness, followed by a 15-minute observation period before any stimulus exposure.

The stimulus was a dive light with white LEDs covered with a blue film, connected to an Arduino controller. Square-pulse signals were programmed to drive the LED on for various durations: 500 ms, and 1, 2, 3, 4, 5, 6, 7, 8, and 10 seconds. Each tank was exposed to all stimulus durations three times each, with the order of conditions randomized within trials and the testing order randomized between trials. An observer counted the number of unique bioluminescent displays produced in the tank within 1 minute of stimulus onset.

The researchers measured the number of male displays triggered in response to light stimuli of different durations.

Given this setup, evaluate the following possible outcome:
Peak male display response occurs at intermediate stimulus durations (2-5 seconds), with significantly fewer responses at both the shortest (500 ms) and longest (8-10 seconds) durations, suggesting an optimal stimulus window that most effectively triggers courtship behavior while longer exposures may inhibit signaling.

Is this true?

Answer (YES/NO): NO